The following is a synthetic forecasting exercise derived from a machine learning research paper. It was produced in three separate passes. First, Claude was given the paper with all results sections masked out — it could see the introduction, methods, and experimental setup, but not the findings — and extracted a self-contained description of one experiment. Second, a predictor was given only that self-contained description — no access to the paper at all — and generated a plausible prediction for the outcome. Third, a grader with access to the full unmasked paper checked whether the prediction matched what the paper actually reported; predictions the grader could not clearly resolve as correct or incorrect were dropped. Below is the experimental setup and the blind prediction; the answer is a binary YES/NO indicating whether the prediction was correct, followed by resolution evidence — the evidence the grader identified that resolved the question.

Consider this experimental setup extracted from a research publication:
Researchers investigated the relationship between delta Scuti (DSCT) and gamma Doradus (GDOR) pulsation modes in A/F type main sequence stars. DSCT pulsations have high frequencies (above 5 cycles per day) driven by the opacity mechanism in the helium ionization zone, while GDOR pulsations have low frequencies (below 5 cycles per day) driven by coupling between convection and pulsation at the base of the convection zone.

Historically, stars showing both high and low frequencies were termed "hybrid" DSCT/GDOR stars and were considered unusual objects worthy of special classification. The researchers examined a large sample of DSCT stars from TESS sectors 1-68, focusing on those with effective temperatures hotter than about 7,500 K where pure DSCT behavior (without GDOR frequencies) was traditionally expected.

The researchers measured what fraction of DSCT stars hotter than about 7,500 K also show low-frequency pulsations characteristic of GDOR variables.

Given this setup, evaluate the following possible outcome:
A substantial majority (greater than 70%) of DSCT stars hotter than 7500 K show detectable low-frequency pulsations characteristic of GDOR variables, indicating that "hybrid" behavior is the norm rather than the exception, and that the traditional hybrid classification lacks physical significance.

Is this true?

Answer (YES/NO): YES